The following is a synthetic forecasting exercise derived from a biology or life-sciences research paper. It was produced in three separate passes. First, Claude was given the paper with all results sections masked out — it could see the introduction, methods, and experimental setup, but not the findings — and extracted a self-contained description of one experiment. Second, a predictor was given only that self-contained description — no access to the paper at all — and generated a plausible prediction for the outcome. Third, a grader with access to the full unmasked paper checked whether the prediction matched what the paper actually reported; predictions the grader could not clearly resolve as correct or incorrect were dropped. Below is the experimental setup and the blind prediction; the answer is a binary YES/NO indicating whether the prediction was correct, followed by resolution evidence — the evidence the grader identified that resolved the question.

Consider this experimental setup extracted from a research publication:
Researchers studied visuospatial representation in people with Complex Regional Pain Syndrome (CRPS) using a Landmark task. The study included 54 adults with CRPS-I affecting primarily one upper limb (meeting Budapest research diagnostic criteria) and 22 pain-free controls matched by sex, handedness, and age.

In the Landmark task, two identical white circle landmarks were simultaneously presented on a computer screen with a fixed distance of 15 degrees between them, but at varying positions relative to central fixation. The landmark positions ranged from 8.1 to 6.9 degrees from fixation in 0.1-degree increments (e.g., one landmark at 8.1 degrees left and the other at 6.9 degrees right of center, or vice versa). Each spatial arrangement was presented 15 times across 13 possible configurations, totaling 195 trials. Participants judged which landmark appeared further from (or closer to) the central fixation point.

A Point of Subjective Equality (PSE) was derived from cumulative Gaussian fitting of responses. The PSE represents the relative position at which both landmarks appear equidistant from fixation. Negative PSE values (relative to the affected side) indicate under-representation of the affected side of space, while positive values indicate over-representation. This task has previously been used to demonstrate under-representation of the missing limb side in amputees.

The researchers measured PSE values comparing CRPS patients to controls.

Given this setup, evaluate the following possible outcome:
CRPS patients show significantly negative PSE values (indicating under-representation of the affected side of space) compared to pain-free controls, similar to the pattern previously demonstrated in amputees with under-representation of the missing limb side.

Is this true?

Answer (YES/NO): NO